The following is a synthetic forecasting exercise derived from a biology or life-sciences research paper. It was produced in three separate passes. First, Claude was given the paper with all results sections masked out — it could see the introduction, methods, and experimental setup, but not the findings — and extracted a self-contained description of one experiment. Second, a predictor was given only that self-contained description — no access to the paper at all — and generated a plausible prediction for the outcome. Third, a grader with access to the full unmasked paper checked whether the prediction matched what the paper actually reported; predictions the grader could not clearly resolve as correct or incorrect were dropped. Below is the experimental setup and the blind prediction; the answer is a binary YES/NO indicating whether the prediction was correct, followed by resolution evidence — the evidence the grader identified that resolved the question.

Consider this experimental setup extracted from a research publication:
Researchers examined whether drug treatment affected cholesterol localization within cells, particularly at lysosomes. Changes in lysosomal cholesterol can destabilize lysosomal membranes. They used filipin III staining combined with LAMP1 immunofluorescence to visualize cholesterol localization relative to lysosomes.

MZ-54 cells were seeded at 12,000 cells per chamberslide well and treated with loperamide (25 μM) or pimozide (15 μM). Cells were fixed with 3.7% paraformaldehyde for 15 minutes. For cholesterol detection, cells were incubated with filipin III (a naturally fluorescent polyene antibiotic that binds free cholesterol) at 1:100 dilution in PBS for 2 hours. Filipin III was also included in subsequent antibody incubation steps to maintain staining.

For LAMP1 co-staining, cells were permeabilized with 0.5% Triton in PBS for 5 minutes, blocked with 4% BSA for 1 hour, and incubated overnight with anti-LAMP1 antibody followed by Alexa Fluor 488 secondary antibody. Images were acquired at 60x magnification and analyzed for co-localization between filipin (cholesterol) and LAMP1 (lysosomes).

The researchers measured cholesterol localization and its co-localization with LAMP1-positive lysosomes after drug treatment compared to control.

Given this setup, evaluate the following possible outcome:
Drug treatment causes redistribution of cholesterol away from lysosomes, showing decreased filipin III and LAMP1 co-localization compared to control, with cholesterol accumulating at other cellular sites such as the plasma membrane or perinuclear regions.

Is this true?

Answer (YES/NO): NO